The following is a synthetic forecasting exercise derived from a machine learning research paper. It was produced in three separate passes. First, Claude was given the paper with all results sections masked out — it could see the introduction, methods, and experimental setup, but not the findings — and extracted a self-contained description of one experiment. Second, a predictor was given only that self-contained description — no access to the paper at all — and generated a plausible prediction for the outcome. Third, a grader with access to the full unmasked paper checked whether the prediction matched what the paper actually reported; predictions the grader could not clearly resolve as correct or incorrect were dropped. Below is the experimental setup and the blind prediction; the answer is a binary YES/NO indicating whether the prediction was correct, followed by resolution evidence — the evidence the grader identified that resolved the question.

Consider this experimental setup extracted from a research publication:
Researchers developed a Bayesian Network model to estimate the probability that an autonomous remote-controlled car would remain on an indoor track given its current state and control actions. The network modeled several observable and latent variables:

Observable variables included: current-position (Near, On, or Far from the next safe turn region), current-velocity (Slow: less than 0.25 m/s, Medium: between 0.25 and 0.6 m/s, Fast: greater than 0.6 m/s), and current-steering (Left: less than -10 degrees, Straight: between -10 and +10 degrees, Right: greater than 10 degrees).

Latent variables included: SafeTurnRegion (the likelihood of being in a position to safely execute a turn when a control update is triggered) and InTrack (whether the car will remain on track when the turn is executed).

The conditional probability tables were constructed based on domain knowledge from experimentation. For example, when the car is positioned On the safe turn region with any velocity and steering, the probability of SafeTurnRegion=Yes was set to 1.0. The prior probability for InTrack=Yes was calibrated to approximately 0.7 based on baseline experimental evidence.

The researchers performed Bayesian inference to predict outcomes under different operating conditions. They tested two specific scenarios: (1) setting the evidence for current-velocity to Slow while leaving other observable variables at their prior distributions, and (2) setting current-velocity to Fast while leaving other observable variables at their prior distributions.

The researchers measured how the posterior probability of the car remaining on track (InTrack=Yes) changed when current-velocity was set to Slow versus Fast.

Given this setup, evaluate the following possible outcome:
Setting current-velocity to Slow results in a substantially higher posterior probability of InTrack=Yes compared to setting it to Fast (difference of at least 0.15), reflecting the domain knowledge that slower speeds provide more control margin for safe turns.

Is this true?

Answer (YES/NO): YES